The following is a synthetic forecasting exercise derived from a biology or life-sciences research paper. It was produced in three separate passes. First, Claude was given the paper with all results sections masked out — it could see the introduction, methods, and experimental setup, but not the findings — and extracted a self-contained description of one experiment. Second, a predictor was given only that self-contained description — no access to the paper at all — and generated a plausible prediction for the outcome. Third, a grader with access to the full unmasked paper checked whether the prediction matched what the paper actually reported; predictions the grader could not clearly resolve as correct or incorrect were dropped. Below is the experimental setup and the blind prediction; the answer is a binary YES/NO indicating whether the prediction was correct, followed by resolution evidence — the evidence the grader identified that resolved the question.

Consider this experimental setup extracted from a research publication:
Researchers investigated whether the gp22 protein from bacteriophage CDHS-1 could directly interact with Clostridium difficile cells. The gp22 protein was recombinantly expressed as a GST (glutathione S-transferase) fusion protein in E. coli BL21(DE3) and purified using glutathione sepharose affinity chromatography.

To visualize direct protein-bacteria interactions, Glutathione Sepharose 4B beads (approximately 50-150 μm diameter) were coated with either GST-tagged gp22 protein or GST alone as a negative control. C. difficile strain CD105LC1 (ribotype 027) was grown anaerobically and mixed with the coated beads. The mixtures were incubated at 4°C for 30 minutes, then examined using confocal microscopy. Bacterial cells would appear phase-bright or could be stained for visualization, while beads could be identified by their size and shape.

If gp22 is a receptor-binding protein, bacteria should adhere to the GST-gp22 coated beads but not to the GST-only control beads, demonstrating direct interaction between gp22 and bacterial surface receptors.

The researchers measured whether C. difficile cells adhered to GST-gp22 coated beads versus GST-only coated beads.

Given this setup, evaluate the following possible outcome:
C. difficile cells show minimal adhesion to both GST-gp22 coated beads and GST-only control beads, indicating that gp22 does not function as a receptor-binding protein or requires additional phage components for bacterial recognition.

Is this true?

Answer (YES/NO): NO